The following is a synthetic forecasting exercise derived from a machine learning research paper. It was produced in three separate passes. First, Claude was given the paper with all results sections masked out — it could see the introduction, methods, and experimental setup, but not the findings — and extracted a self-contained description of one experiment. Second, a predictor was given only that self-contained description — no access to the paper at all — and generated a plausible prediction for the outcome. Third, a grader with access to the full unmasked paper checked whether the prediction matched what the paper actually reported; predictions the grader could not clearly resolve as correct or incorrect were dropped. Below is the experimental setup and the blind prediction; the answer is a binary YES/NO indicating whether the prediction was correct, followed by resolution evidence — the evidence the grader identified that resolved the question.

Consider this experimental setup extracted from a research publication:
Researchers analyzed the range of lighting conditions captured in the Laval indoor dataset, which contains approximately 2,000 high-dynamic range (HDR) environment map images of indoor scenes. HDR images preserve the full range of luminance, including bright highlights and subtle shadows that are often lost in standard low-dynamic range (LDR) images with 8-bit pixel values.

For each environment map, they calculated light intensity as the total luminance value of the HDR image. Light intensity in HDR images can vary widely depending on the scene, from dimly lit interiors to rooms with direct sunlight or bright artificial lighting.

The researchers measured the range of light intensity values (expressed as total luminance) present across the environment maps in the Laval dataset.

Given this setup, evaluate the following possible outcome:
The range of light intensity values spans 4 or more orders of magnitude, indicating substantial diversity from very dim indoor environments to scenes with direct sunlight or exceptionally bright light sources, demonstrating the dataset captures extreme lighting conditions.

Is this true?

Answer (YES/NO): NO